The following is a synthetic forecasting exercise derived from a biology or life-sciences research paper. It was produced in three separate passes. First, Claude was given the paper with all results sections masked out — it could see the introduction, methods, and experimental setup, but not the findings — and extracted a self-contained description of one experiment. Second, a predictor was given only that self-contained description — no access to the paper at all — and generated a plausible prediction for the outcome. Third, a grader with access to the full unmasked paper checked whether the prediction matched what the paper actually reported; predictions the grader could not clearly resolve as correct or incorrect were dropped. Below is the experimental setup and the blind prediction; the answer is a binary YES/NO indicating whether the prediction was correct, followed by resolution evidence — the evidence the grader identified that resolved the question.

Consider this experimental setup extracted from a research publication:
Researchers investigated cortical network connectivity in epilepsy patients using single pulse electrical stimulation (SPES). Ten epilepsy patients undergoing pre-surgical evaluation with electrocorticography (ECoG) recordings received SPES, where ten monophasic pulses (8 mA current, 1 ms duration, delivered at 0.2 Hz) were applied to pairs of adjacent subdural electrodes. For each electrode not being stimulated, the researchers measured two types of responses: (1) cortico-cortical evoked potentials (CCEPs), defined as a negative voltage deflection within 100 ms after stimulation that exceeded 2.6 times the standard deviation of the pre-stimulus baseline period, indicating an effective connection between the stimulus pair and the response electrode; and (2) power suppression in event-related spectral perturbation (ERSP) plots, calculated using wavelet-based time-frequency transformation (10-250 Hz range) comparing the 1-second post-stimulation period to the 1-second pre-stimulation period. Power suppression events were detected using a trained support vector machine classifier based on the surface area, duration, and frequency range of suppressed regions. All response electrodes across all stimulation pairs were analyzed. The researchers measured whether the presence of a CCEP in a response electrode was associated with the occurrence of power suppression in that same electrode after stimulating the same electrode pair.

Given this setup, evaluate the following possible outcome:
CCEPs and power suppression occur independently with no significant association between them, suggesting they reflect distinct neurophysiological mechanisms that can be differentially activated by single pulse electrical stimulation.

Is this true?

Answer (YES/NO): NO